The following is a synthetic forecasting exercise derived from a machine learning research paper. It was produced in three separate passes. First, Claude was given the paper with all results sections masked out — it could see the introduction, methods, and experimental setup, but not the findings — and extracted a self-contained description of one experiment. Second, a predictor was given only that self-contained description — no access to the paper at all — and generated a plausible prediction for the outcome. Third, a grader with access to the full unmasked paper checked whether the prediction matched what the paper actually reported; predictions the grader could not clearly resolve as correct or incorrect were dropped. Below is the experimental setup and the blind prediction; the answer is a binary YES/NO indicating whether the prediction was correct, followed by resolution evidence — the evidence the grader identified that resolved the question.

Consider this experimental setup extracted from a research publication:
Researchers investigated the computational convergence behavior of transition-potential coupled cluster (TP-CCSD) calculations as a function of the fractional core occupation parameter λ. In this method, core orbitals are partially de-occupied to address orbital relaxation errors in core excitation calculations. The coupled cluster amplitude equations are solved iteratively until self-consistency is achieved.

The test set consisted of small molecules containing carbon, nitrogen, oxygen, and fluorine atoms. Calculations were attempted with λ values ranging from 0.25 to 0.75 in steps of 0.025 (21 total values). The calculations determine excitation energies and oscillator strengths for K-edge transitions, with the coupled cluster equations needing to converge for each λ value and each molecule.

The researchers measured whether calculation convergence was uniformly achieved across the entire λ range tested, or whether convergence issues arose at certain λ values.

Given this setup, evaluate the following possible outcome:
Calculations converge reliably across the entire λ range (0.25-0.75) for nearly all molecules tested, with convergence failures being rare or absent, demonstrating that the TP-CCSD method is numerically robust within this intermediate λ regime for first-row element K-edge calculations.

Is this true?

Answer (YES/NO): NO